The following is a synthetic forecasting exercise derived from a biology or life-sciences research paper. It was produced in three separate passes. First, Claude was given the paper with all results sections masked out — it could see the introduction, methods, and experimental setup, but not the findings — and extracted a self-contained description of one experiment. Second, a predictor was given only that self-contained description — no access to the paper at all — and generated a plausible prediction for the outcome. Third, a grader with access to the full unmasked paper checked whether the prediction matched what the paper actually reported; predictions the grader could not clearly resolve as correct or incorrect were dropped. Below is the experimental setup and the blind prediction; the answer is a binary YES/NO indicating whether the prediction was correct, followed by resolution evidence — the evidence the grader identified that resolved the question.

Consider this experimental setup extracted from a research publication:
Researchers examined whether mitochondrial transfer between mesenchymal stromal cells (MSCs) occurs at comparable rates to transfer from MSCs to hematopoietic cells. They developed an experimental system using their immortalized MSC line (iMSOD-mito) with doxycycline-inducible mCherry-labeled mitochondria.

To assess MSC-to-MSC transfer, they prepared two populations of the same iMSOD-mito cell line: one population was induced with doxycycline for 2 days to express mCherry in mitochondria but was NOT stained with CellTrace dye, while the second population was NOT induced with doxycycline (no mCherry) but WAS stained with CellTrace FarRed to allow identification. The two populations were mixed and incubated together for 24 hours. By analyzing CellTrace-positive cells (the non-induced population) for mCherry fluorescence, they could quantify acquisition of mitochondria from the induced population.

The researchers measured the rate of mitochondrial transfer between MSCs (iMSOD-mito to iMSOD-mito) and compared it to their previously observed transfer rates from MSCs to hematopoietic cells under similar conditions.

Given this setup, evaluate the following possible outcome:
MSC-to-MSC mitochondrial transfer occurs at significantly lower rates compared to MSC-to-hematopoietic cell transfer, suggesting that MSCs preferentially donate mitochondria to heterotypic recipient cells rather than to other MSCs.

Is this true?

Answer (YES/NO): YES